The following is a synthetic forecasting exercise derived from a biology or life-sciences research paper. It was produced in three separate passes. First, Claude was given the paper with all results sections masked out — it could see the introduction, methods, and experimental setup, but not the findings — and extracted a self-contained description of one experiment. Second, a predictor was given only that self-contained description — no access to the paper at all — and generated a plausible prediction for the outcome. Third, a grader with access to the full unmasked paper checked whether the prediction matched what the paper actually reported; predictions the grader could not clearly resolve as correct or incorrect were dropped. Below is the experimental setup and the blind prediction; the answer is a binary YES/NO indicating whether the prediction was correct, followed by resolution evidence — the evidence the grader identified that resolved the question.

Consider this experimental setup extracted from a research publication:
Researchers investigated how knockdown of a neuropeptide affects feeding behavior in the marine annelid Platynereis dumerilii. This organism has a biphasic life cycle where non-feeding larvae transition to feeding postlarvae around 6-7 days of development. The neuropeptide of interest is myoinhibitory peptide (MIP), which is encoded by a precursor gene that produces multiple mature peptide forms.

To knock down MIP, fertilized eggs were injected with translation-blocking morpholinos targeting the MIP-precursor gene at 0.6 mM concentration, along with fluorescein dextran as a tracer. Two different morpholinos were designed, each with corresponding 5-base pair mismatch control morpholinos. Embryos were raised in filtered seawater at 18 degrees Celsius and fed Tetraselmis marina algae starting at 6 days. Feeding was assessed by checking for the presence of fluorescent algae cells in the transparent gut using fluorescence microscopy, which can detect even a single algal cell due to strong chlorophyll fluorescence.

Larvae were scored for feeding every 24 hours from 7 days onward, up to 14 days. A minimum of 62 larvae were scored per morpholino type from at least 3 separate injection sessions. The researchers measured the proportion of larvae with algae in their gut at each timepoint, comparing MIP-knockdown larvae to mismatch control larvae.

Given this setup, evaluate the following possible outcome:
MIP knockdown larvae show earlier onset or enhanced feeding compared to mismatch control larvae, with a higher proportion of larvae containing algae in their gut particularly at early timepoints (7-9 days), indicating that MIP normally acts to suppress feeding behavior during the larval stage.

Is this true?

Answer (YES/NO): NO